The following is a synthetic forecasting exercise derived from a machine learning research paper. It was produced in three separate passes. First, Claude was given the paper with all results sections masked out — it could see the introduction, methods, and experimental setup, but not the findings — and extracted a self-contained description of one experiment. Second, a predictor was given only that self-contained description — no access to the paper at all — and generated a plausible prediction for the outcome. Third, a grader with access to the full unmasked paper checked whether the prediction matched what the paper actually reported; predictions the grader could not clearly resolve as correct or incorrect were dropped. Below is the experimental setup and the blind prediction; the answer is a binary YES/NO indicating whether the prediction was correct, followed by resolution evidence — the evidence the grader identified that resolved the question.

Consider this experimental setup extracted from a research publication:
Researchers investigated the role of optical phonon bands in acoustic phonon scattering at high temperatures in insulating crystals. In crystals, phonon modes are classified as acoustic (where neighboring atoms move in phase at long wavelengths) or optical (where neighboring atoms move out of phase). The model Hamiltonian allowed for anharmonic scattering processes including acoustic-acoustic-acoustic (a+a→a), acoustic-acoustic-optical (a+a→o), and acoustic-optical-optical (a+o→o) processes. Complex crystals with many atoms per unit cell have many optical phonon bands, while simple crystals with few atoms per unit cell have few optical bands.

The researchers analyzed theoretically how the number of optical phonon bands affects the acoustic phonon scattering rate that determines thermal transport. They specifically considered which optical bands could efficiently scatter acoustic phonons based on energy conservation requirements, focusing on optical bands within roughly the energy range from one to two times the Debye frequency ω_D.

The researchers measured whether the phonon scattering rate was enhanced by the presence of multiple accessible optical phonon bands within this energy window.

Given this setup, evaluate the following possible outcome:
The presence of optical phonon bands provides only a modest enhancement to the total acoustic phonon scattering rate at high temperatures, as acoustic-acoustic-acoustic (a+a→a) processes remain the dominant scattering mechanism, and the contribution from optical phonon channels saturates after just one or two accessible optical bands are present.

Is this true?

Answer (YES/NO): NO